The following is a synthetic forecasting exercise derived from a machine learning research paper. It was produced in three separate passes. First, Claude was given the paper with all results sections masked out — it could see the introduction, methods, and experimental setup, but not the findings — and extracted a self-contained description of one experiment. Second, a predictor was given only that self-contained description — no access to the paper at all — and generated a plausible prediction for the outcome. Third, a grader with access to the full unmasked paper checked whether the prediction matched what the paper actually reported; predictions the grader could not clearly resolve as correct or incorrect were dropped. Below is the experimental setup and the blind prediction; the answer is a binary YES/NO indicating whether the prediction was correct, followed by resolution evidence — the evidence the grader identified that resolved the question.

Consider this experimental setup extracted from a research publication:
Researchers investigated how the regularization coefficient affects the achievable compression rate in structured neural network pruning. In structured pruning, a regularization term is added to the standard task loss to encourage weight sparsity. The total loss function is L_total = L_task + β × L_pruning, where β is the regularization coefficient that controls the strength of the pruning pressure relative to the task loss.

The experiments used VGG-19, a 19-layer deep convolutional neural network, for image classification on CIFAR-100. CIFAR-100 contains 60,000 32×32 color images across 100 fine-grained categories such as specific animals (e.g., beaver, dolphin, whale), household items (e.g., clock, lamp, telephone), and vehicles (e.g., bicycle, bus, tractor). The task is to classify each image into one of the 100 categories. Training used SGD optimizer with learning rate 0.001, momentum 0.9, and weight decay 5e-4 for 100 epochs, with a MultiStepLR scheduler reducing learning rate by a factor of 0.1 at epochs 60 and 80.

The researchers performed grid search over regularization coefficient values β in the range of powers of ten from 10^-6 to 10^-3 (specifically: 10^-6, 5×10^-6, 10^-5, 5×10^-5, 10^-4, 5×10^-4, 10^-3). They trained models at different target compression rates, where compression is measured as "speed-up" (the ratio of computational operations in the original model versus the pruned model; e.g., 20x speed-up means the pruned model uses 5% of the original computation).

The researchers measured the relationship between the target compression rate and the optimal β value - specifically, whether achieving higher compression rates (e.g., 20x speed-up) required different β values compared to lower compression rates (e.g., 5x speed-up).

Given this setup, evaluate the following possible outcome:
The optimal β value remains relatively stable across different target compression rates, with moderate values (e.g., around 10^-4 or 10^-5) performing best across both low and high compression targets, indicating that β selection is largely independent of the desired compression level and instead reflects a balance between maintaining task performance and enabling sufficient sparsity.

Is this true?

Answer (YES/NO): NO